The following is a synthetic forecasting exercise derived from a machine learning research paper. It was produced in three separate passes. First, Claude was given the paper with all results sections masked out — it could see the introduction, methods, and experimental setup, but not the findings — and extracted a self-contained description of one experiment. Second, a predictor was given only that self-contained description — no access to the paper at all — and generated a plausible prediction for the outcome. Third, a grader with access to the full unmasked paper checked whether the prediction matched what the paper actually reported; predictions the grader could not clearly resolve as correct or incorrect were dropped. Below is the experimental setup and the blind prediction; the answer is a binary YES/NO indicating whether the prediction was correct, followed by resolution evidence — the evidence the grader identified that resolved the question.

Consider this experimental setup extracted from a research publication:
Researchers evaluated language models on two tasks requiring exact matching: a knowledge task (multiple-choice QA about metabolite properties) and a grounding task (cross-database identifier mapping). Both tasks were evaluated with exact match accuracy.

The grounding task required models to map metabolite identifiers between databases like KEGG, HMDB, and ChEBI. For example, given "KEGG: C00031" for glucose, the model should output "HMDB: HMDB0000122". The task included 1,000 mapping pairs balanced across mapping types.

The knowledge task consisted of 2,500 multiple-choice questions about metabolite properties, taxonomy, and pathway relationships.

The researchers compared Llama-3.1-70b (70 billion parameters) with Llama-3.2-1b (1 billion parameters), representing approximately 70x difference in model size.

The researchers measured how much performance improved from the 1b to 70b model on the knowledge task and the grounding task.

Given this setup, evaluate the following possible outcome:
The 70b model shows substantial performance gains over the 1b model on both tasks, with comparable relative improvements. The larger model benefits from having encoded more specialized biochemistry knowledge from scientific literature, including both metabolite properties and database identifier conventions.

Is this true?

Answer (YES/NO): NO